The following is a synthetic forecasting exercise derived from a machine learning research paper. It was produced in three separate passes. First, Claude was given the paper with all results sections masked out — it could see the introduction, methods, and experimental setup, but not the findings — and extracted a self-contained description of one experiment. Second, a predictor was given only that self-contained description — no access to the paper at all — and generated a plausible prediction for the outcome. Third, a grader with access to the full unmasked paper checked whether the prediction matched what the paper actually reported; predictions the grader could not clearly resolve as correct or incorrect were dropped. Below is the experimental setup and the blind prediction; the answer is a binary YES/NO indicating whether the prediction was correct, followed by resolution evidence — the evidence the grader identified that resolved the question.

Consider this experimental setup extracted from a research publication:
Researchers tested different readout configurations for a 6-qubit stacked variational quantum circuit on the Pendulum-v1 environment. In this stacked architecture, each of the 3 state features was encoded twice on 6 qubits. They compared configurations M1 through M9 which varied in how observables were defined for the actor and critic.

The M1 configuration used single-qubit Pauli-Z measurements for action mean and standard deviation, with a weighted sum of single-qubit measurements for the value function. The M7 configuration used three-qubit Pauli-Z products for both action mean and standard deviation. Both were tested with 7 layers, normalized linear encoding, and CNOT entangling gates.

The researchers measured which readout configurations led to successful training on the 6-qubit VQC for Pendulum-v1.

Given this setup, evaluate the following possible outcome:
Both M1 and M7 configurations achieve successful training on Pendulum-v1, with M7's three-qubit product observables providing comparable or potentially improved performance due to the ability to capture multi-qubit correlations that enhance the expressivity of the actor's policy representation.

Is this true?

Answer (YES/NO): NO